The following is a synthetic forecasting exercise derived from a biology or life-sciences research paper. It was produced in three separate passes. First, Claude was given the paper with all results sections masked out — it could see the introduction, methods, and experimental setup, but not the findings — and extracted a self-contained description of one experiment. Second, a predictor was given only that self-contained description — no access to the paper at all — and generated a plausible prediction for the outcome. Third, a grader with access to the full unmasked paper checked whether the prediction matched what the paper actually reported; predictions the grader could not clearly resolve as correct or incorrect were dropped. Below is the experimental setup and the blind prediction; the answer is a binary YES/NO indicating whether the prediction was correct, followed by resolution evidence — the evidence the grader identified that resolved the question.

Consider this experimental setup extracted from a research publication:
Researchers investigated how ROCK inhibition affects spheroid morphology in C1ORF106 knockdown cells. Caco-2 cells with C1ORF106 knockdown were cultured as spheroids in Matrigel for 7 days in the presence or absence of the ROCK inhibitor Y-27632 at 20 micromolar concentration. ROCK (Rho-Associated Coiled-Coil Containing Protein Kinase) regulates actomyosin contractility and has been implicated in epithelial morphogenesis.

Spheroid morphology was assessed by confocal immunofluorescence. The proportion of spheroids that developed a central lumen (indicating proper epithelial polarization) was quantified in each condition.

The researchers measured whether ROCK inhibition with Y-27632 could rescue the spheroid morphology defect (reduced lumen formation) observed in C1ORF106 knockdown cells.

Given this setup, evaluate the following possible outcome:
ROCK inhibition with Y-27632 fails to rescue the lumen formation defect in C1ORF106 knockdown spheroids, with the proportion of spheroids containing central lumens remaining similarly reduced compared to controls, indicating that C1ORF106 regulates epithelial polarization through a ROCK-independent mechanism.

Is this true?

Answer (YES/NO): NO